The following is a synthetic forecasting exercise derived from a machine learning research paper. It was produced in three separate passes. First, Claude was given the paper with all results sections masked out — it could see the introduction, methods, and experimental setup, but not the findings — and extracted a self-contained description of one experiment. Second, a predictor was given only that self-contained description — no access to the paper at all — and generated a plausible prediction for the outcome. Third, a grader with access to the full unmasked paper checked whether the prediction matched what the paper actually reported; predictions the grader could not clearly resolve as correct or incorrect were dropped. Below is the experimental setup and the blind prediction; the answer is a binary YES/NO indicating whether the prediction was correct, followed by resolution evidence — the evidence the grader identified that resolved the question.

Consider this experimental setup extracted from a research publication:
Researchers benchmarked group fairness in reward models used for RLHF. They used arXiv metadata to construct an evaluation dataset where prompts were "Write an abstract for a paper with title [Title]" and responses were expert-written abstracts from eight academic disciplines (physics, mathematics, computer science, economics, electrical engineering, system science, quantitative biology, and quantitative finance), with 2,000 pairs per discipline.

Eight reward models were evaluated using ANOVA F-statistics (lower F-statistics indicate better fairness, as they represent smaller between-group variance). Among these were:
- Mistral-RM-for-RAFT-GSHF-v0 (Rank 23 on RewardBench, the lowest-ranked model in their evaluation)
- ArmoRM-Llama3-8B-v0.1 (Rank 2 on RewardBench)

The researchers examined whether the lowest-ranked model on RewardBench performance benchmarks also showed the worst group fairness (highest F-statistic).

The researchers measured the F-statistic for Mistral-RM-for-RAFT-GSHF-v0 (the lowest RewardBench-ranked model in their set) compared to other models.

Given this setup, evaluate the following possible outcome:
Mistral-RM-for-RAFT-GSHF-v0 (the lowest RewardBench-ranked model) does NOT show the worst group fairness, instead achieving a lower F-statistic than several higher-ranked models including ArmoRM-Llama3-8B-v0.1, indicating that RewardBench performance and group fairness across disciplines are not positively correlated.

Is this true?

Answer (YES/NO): NO